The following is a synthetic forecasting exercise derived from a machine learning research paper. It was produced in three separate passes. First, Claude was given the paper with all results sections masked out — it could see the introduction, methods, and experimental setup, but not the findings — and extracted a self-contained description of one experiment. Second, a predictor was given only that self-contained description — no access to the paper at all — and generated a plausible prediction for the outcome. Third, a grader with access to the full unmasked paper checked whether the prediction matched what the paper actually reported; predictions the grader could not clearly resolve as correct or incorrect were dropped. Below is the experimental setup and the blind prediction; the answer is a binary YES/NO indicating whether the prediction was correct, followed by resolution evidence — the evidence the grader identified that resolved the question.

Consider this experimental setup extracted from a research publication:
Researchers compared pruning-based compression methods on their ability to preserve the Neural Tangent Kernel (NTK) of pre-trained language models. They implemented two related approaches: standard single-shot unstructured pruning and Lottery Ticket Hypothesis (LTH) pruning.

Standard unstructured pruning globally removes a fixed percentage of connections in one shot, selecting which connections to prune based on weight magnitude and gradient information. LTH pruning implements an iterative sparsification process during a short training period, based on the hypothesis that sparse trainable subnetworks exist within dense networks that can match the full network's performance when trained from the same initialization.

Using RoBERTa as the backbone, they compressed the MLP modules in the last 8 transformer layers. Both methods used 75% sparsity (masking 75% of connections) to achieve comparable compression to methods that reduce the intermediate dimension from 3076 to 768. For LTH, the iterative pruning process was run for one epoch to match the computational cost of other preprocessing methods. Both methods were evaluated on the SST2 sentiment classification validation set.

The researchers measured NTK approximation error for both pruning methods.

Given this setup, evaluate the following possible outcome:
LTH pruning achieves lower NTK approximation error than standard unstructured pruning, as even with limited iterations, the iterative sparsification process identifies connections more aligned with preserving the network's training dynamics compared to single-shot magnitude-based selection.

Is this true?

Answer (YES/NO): NO